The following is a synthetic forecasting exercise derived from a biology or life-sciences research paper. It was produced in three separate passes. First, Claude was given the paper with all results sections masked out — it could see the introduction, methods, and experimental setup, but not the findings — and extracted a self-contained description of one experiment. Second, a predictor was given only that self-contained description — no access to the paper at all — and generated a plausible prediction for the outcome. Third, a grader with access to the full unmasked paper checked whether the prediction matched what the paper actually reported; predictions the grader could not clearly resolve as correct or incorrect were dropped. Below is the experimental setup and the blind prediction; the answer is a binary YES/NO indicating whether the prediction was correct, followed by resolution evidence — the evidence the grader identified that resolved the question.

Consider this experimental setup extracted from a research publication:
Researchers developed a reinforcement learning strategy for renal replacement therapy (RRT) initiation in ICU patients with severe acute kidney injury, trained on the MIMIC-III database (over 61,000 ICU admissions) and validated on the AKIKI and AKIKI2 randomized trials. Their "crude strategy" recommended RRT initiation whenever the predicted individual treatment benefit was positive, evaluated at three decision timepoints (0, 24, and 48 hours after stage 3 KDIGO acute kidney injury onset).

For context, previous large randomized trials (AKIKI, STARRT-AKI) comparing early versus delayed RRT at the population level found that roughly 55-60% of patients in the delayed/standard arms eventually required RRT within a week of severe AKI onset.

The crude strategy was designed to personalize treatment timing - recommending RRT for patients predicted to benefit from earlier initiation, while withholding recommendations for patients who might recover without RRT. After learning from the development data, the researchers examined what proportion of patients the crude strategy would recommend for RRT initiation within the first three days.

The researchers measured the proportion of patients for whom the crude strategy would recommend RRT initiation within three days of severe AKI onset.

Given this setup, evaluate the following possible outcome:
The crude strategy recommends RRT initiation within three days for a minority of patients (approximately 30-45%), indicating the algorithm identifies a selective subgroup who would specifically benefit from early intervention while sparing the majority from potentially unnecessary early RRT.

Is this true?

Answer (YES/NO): NO